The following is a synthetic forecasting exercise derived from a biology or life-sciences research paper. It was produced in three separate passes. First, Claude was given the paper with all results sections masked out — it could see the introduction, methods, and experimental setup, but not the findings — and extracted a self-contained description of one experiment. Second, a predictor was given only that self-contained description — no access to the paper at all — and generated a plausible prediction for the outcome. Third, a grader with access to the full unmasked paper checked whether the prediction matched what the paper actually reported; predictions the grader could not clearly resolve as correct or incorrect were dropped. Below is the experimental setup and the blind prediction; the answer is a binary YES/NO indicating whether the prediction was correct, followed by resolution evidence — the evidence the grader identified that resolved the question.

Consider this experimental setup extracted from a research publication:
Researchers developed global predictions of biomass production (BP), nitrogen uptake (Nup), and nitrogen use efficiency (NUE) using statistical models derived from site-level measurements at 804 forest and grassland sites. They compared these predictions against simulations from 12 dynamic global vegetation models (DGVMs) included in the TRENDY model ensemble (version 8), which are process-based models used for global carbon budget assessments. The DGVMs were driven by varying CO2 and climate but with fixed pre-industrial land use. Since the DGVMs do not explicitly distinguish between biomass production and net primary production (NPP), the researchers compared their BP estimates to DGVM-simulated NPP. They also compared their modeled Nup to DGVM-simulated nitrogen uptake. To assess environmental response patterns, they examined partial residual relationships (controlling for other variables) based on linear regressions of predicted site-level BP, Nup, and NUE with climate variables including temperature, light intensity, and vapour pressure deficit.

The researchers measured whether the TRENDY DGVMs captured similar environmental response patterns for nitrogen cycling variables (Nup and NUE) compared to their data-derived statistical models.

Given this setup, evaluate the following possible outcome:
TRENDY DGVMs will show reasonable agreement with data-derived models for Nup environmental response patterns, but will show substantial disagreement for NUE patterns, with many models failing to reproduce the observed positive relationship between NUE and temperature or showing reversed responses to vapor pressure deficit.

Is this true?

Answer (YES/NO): NO